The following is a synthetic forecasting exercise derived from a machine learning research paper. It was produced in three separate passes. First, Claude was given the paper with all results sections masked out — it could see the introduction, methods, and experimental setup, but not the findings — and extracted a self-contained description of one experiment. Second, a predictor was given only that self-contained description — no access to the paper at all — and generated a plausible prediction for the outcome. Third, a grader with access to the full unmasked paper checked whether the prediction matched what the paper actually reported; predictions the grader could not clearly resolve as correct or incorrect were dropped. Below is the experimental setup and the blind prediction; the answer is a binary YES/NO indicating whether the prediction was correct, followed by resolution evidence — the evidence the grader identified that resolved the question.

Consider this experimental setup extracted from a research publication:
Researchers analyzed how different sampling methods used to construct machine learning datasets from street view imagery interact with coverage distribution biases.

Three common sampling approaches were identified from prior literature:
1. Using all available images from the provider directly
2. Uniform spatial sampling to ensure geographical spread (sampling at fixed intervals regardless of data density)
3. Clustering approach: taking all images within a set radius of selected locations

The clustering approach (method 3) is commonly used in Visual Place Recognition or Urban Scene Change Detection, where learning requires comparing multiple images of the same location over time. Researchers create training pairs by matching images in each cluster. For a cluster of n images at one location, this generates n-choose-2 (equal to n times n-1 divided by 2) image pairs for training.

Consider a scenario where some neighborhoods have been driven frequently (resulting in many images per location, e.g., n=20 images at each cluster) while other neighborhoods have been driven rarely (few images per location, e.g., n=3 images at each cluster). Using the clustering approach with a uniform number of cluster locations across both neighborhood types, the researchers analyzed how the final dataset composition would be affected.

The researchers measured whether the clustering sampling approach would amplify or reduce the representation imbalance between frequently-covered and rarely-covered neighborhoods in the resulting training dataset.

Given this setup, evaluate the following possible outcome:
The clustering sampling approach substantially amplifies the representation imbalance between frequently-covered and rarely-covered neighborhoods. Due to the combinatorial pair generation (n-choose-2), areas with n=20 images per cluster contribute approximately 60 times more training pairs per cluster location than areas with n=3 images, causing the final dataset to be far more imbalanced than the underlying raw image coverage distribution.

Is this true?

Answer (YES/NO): YES